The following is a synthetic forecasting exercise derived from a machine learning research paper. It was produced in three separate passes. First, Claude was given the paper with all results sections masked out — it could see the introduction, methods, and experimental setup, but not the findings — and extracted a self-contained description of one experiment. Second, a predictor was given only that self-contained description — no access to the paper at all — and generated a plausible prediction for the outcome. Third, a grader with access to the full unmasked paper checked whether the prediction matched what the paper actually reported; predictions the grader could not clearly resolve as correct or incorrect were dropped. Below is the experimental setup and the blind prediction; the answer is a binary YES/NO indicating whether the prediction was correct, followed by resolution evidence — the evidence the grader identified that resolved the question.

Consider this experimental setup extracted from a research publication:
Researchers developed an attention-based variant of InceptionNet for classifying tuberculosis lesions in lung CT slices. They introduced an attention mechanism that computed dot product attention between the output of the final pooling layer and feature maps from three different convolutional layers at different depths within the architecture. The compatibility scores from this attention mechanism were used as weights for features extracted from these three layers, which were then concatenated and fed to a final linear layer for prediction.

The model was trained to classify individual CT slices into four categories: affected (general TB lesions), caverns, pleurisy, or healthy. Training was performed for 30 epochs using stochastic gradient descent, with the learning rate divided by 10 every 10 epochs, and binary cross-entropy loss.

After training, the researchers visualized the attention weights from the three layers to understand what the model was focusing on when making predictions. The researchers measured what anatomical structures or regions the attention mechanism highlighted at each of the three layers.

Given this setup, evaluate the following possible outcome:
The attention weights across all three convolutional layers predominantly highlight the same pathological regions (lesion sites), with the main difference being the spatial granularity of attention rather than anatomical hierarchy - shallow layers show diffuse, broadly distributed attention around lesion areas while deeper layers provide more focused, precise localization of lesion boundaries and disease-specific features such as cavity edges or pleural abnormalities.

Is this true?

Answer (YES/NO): NO